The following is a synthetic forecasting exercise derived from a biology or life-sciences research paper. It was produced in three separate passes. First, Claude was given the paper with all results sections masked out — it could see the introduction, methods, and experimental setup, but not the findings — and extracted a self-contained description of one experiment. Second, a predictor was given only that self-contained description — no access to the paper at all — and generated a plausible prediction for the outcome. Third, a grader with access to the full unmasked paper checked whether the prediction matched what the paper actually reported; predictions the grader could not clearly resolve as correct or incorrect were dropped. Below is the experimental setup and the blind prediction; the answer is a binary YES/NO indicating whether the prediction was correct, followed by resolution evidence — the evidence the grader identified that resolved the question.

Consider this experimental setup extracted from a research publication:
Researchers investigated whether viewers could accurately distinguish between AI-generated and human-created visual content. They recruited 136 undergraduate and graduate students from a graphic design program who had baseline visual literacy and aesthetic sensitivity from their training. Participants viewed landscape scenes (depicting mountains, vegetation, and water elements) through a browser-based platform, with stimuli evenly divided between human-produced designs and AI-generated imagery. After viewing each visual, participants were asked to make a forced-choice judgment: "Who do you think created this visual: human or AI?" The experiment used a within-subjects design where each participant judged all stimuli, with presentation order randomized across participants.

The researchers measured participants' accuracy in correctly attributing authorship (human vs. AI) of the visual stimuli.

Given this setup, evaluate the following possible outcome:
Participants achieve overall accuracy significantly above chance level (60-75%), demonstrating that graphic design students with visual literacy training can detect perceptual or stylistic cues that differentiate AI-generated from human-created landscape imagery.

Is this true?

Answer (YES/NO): YES